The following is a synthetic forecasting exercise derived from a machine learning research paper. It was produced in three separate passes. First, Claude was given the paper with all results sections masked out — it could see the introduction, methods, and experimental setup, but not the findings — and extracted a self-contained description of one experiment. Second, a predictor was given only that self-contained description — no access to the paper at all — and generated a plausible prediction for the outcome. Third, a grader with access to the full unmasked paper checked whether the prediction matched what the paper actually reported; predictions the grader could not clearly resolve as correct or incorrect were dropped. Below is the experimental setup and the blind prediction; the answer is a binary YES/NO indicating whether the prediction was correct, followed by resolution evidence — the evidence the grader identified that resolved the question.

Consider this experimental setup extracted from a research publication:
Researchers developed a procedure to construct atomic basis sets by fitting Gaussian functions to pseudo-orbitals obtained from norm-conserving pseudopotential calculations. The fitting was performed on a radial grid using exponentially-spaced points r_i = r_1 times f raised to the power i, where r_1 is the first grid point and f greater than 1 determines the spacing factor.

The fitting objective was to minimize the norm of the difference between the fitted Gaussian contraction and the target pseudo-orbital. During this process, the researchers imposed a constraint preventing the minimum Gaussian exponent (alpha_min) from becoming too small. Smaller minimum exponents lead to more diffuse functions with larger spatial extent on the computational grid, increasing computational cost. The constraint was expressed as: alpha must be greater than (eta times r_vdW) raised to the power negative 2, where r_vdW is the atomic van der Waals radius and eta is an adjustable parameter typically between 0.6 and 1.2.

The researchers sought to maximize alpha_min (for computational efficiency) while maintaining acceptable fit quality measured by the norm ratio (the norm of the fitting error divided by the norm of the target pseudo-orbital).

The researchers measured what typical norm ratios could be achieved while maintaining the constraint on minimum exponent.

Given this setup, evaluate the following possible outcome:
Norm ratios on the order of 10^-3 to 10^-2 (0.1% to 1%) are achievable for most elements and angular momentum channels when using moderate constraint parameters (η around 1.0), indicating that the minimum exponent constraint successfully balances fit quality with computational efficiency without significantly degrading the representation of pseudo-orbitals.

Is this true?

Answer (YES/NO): YES